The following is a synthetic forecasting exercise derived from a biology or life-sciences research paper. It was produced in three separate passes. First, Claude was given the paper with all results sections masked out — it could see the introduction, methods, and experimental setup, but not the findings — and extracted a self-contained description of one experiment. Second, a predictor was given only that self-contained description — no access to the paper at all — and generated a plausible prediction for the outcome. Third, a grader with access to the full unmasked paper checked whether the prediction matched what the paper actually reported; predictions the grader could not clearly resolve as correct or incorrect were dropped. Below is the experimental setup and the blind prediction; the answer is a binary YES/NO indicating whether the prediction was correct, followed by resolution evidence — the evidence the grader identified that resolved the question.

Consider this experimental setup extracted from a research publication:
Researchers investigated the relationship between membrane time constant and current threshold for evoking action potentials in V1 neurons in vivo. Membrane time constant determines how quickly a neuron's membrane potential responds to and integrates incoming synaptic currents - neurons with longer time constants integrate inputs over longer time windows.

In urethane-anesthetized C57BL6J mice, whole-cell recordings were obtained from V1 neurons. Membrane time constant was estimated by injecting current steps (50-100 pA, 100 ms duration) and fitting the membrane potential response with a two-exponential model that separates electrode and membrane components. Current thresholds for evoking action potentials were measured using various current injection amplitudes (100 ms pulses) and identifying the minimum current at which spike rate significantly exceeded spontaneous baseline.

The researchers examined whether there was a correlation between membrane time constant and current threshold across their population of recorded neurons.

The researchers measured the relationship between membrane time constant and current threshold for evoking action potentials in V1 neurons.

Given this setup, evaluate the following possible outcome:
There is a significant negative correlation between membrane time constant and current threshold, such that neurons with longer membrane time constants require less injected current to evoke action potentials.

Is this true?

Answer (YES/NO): NO